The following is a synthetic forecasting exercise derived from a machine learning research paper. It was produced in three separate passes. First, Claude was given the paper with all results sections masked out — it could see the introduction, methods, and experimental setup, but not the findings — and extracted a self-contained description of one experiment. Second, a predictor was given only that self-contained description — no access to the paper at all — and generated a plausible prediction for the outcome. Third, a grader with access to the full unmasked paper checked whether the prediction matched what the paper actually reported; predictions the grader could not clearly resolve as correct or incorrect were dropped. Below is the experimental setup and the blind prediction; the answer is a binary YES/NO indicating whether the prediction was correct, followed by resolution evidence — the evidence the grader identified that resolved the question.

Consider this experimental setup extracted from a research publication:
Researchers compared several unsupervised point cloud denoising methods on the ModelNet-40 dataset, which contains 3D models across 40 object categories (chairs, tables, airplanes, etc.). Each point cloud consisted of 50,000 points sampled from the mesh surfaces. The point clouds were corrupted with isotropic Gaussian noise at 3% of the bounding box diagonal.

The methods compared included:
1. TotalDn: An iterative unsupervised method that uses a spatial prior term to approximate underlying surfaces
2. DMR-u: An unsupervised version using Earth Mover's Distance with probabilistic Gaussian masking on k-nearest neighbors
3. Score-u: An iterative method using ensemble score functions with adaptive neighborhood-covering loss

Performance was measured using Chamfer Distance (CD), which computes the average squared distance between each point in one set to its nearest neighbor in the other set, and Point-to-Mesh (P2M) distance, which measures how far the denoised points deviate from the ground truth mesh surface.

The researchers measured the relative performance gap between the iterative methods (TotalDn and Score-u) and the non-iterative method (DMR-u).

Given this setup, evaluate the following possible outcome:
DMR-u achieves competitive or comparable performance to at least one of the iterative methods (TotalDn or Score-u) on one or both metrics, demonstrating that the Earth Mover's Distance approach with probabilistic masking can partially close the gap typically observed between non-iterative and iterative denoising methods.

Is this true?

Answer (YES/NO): YES